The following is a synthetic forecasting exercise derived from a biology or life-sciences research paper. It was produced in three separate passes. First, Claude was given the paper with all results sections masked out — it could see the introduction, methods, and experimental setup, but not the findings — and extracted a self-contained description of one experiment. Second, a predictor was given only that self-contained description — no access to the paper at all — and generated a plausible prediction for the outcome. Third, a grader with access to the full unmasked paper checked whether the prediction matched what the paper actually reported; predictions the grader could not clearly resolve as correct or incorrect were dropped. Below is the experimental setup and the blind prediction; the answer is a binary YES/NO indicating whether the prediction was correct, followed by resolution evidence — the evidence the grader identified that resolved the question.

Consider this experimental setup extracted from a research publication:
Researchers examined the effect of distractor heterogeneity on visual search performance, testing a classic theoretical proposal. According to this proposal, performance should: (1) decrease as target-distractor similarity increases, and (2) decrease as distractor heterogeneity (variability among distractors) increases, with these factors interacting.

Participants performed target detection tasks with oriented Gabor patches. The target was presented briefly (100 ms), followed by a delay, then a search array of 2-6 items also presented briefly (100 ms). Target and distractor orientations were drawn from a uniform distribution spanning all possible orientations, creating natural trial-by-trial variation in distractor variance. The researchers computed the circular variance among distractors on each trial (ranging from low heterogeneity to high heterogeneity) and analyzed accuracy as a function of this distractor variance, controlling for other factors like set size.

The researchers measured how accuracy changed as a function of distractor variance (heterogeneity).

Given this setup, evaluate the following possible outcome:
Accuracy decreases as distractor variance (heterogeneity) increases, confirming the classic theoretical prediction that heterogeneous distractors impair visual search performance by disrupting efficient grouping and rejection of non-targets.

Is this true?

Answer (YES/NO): NO